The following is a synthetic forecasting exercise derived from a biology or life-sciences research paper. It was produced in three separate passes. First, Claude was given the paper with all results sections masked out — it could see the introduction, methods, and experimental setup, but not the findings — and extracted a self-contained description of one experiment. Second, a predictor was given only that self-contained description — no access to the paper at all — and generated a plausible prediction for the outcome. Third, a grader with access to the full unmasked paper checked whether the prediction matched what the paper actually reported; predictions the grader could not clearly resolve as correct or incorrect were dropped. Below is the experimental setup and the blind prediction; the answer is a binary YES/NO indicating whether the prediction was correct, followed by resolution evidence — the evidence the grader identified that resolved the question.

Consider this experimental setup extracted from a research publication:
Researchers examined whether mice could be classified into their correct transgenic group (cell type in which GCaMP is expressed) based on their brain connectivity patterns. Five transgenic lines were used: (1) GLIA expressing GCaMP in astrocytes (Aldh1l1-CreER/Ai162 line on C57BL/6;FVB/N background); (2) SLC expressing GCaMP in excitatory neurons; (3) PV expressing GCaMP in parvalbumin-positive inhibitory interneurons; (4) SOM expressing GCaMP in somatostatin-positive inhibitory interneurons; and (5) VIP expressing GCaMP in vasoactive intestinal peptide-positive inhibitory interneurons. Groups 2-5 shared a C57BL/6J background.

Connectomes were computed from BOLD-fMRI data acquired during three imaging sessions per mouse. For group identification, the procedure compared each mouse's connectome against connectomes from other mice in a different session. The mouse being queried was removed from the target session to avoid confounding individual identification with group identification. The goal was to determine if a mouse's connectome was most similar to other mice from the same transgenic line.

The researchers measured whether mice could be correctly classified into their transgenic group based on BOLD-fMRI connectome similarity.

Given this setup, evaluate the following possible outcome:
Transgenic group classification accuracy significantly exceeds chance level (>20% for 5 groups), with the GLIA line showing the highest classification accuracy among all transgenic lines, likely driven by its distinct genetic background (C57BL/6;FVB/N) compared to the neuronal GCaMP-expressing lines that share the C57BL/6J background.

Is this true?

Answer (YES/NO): NO